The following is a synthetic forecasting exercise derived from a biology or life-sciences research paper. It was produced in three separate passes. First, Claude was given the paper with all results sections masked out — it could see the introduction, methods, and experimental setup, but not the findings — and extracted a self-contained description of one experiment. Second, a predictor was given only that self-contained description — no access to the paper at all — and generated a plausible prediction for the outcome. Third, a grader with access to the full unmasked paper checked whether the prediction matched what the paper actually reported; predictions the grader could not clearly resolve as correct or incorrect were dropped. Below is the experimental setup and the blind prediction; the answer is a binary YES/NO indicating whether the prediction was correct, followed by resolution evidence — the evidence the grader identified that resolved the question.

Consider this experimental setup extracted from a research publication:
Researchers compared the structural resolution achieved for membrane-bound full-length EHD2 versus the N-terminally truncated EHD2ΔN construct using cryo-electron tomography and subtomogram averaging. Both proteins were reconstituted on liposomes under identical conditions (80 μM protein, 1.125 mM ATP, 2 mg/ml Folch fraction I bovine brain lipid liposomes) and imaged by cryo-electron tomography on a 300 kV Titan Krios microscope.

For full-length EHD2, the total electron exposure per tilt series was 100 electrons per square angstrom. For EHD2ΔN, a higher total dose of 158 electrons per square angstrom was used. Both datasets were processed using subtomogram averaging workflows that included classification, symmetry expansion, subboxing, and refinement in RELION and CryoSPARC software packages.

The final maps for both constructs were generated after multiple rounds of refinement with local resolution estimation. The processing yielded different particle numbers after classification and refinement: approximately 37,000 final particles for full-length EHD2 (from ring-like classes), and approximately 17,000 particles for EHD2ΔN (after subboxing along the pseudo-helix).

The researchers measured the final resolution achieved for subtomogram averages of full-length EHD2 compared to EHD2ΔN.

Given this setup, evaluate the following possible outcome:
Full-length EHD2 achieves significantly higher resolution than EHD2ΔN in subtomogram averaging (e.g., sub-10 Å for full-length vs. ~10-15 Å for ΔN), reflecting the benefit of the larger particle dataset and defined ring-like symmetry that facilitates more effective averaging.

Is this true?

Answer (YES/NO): YES